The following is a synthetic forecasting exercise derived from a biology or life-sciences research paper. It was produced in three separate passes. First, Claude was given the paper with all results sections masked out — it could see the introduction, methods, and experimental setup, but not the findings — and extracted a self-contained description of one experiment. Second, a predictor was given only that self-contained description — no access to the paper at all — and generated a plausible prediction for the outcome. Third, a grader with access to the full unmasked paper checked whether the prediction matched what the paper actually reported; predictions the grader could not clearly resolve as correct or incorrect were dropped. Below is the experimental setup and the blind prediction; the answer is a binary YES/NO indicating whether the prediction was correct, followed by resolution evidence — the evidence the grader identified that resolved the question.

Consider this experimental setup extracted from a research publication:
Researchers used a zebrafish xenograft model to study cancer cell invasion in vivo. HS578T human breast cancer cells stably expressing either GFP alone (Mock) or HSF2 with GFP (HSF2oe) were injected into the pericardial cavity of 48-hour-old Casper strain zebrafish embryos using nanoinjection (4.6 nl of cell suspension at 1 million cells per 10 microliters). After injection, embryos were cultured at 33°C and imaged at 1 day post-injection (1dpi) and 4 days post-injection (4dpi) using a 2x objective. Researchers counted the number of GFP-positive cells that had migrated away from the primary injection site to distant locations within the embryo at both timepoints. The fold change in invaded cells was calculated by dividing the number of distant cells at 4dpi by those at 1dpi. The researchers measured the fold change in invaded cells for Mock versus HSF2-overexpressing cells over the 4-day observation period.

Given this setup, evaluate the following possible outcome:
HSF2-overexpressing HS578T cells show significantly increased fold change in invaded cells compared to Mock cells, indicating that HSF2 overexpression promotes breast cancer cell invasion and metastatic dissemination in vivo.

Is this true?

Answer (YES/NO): NO